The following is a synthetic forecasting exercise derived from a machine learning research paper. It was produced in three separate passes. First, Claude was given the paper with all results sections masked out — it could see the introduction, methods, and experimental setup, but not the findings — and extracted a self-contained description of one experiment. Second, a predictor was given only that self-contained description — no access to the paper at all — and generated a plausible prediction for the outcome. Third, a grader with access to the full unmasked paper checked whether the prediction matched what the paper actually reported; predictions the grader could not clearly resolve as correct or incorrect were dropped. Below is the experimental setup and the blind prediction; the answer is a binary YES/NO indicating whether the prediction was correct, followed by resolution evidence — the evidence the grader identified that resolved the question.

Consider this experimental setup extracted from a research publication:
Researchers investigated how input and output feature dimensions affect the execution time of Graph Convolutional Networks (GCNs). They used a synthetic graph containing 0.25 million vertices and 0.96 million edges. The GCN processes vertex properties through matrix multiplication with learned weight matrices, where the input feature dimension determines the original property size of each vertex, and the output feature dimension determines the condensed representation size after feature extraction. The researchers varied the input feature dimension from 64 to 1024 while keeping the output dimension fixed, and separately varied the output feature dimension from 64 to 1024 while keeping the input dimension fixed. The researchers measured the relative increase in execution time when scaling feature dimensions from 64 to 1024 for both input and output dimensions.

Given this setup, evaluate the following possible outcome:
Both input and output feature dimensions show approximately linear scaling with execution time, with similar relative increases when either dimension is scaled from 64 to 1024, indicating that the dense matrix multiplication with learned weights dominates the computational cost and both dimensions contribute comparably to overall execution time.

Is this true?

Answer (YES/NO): NO